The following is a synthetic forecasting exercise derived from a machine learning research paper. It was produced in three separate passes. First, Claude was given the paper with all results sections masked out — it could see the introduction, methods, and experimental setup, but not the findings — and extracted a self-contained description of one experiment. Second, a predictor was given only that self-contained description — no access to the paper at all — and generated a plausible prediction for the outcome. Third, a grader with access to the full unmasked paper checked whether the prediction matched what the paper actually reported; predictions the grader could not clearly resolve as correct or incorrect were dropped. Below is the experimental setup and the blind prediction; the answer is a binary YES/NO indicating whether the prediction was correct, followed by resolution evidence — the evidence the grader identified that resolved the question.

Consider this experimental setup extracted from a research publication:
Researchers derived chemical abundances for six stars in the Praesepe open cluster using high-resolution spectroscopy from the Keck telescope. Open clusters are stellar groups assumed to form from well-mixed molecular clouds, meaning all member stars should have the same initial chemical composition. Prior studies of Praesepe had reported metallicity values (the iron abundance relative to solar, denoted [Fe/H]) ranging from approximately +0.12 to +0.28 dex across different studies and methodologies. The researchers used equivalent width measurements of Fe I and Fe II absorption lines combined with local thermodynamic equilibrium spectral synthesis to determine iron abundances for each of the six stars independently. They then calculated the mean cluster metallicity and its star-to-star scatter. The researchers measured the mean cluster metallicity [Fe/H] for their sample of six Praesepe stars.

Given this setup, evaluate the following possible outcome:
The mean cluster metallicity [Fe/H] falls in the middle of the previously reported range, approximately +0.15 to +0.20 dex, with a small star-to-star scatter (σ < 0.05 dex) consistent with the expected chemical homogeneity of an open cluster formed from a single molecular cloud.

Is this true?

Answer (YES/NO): NO